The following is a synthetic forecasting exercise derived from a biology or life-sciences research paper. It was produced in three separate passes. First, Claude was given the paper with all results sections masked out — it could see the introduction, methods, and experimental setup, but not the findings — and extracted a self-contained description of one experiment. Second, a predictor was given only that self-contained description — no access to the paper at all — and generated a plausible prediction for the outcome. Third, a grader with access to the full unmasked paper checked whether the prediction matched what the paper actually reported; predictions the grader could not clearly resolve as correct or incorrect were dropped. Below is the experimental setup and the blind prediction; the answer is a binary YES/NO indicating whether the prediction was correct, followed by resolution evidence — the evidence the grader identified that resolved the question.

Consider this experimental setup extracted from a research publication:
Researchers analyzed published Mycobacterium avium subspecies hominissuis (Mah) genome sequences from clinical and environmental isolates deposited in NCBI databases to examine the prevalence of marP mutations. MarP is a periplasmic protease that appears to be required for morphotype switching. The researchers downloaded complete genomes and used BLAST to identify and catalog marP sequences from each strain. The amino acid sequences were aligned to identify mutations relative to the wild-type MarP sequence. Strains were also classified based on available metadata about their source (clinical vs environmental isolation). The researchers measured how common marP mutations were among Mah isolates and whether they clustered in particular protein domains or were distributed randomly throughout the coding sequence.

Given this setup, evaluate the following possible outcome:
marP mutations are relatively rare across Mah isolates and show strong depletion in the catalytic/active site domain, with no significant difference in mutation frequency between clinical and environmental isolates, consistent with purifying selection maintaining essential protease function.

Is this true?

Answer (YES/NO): NO